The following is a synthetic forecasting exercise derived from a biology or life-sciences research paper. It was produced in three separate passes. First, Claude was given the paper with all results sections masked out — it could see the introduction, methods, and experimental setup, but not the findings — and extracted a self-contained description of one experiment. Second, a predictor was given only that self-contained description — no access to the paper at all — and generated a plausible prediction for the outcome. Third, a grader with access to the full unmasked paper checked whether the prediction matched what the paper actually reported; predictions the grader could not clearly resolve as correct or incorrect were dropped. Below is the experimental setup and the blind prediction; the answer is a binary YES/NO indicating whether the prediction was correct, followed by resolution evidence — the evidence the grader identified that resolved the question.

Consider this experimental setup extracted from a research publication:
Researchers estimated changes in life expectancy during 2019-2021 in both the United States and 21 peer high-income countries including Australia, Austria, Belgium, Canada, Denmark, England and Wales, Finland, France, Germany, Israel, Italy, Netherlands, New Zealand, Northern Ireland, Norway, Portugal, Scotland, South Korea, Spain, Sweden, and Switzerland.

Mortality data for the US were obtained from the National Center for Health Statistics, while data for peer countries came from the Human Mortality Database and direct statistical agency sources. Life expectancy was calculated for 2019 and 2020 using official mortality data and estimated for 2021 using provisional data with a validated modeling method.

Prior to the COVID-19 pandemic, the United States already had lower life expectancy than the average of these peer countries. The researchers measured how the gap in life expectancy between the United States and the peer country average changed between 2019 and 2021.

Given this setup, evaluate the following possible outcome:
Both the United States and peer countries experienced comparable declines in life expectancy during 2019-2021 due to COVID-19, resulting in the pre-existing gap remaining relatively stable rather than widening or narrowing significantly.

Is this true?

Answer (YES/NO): NO